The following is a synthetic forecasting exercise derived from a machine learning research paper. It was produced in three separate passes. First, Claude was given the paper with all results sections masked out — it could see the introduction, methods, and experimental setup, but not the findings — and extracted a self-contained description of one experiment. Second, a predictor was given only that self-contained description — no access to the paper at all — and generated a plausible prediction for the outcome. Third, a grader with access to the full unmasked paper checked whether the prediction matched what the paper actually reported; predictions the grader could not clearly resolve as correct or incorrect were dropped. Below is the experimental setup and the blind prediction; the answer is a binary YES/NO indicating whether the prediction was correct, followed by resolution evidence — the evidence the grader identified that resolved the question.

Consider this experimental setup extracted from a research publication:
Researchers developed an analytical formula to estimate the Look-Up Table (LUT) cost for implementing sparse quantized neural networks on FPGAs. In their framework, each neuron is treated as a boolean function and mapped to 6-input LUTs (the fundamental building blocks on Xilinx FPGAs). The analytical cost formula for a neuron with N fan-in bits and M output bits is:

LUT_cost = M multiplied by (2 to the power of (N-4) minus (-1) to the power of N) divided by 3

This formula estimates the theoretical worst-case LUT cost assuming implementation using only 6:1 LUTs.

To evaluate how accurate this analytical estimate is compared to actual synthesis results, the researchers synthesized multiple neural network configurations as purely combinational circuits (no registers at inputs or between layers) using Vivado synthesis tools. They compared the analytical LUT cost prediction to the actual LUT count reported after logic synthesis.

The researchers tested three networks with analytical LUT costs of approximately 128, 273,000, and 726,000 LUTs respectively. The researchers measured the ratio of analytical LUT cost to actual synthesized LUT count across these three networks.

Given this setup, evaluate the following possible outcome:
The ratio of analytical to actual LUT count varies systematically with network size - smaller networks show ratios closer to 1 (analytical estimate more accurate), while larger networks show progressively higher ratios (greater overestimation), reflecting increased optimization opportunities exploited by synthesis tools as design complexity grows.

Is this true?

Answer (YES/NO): YES